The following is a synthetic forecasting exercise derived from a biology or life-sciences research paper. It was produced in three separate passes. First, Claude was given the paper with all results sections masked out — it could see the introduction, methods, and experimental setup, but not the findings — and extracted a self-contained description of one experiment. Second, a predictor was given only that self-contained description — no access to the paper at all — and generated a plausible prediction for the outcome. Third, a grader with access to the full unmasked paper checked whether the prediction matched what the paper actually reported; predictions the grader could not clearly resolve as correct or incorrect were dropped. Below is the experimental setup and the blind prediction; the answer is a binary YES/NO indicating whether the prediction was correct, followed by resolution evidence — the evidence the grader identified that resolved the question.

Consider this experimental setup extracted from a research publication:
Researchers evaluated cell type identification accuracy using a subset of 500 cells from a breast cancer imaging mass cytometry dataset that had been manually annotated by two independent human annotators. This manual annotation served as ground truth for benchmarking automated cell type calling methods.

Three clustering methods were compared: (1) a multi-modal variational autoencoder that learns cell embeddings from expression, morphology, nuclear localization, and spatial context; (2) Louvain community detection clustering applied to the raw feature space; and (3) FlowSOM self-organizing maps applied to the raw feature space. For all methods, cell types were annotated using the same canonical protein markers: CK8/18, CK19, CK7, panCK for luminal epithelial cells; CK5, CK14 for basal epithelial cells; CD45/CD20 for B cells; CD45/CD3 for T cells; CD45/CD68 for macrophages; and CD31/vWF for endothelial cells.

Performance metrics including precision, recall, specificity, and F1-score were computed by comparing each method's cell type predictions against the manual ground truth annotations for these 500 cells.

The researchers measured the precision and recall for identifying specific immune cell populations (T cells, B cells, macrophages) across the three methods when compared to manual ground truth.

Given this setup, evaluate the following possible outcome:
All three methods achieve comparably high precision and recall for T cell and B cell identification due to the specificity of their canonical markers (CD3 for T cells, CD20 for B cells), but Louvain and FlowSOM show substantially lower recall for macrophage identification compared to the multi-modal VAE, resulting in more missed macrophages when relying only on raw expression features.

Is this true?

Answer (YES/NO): NO